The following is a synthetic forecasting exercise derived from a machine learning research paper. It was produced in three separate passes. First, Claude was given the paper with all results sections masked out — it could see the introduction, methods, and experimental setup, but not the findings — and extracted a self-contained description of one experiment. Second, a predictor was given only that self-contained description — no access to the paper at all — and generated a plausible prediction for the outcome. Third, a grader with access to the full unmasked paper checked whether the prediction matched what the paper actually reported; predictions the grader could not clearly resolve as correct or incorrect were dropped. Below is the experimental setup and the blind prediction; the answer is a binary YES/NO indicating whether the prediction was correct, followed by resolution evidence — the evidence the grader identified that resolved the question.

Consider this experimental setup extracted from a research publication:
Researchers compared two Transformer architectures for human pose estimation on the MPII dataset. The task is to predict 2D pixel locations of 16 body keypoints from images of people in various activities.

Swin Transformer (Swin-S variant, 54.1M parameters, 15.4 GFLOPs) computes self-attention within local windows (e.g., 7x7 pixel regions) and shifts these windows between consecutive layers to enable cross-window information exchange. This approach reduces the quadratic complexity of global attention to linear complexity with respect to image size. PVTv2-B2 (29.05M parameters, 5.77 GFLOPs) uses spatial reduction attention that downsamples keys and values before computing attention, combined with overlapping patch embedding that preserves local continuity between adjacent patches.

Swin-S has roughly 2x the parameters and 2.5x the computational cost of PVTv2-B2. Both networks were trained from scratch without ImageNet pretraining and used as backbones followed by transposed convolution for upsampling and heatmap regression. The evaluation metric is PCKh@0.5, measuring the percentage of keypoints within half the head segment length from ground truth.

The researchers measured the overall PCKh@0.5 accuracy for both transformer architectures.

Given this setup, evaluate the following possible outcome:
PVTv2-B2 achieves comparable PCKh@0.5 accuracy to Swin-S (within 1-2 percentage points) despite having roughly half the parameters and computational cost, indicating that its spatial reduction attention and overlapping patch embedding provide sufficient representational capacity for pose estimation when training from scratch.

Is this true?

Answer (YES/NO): NO